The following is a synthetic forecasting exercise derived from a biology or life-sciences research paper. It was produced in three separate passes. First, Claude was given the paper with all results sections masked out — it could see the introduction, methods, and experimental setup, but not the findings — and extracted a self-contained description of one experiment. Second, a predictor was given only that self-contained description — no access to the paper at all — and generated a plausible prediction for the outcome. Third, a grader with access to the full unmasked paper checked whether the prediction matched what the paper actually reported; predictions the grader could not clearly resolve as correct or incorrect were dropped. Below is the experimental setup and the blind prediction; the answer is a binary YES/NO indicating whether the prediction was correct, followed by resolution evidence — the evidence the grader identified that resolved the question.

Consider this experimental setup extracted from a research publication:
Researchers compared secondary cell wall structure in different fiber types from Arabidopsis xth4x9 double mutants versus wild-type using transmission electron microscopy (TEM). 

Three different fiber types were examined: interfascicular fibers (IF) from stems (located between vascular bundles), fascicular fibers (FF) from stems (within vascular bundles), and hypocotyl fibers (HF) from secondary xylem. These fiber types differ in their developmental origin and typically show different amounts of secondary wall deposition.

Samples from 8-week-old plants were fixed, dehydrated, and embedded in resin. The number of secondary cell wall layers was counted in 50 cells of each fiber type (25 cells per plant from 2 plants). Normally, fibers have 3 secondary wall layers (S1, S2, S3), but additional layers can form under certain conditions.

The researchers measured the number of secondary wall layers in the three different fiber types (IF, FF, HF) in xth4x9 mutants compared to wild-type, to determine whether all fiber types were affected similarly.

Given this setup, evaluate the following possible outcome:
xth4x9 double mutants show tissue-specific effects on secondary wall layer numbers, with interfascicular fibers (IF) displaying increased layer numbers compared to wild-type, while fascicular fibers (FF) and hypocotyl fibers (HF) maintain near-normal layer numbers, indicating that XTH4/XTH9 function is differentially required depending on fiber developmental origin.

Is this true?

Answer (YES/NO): NO